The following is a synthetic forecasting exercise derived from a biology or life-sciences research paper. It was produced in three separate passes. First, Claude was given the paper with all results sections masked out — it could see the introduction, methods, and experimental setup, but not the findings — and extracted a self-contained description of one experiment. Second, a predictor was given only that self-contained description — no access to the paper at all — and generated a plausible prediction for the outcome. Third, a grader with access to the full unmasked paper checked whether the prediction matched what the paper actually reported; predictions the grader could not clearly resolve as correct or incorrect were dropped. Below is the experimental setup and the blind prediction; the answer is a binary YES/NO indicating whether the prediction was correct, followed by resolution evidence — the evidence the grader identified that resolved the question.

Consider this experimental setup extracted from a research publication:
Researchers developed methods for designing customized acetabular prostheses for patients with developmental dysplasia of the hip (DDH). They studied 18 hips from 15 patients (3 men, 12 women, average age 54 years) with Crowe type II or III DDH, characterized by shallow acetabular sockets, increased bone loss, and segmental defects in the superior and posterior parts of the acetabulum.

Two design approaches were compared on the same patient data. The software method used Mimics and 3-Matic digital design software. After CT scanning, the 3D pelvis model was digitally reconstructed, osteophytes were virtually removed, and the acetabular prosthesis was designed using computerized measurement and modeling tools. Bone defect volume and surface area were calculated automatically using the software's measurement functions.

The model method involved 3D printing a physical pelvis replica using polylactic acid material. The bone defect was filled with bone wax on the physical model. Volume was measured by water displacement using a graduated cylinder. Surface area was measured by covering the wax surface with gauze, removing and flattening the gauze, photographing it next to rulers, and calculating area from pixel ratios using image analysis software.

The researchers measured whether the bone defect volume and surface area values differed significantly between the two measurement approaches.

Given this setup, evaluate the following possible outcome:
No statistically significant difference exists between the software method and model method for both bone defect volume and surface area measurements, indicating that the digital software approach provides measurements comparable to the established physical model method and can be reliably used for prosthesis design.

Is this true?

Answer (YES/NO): NO